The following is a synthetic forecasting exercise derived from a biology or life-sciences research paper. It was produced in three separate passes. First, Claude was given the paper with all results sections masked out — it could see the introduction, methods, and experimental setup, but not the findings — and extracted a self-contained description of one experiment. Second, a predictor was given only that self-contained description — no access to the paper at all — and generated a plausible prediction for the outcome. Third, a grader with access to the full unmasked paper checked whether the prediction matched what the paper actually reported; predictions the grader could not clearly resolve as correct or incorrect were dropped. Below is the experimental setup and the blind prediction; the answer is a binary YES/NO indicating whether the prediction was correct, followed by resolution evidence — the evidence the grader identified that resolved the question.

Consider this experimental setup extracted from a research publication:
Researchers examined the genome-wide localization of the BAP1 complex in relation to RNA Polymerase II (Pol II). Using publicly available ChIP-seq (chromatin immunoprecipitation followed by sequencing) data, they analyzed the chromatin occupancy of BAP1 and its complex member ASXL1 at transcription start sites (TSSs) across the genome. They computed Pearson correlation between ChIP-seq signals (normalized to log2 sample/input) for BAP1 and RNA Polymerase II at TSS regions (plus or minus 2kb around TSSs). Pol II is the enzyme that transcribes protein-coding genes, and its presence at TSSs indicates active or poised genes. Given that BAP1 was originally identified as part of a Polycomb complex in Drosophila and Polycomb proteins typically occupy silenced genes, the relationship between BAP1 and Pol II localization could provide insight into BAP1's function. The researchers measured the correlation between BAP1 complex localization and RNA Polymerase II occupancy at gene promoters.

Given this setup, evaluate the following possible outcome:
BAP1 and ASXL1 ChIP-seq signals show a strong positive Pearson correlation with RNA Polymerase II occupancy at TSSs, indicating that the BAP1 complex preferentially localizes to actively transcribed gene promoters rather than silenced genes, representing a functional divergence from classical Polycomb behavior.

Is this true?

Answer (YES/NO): YES